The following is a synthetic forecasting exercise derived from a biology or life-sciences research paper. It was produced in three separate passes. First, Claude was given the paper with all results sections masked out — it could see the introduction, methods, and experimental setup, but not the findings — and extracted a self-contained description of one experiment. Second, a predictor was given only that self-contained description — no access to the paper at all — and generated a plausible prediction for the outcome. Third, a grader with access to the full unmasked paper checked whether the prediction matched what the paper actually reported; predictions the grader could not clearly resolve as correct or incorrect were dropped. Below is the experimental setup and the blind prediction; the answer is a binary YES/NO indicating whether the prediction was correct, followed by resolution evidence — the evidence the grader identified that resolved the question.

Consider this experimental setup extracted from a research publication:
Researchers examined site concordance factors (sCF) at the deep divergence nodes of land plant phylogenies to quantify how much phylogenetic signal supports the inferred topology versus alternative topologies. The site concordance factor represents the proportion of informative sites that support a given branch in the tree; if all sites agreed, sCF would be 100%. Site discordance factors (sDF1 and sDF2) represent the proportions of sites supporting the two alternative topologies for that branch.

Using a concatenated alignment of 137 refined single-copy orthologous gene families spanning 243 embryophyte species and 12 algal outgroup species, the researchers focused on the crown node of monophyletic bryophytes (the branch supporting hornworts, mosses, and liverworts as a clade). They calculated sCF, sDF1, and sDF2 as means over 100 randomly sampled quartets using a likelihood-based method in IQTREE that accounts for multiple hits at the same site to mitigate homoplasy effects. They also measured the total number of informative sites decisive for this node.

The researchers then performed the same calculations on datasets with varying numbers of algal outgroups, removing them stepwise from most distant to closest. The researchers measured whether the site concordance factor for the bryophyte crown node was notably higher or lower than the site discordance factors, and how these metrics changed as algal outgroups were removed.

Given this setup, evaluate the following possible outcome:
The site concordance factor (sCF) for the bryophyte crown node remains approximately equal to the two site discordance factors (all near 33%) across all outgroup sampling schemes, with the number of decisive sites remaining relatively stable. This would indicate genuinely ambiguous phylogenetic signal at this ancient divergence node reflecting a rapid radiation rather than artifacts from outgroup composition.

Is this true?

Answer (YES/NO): NO